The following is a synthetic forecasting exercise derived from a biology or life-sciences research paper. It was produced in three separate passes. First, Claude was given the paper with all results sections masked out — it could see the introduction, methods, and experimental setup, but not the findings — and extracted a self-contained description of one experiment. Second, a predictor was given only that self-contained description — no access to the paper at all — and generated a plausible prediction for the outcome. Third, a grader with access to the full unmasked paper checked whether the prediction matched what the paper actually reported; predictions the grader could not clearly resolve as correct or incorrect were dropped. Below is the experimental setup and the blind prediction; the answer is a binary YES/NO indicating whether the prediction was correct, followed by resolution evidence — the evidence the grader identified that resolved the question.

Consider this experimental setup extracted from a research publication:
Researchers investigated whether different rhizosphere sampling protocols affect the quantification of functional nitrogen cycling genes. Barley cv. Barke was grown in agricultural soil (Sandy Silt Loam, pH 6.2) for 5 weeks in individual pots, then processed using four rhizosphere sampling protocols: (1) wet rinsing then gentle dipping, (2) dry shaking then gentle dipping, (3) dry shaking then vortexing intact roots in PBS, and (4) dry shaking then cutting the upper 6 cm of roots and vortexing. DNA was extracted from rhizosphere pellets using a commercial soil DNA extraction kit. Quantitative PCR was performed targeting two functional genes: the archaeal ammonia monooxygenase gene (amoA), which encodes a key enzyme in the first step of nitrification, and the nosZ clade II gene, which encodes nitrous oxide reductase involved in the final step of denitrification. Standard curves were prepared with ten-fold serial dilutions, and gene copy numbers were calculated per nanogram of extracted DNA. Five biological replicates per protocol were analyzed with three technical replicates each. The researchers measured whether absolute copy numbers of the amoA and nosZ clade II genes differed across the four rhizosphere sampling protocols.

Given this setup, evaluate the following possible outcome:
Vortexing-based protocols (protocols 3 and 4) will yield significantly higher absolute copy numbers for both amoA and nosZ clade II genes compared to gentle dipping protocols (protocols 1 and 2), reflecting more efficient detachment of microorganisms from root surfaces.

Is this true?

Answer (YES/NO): NO